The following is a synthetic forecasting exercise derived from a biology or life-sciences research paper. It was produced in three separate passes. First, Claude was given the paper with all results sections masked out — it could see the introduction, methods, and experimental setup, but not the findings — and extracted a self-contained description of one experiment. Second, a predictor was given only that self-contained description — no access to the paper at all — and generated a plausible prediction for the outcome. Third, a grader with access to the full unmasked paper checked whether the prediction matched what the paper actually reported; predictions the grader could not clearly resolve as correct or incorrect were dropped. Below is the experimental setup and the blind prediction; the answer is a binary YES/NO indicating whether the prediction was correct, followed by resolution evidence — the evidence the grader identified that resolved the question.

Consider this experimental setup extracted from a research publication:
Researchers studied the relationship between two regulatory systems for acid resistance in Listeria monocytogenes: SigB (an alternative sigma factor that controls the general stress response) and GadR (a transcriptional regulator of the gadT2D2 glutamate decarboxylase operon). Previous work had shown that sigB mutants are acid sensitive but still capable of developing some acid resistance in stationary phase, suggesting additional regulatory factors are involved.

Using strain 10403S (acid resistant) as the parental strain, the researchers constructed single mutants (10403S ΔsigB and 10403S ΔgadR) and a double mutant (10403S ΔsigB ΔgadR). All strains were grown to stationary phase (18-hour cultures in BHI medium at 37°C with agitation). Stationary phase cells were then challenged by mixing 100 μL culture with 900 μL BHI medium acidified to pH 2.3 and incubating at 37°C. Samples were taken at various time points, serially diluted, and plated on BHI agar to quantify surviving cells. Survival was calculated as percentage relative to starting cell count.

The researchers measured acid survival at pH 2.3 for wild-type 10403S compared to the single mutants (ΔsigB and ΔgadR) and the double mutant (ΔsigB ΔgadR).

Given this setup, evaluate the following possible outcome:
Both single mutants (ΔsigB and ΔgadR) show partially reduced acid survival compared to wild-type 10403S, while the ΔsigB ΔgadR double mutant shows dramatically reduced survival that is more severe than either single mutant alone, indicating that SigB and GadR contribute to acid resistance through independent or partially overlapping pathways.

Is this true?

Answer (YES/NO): YES